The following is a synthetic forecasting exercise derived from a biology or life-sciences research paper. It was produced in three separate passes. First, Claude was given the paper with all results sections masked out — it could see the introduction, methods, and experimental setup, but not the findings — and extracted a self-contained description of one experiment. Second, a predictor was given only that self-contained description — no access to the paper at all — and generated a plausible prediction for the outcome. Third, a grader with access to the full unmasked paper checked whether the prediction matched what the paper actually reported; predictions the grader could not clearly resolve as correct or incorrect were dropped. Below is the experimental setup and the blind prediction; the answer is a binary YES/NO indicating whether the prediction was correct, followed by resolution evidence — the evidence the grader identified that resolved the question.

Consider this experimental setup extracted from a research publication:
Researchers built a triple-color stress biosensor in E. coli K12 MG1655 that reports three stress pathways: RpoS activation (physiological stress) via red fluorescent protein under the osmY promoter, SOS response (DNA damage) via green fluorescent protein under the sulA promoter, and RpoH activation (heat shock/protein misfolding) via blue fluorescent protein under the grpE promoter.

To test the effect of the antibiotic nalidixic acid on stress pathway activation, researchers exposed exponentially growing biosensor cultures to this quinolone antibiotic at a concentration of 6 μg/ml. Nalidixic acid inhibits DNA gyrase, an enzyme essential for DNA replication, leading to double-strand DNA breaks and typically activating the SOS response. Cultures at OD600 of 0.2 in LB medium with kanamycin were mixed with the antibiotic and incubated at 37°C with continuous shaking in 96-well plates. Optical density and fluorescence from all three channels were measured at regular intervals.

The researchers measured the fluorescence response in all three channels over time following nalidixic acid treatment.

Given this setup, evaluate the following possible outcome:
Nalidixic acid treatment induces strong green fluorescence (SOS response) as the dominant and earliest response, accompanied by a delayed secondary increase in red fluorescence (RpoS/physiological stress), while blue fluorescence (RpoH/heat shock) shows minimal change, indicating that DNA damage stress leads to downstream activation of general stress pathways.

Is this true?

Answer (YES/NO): NO